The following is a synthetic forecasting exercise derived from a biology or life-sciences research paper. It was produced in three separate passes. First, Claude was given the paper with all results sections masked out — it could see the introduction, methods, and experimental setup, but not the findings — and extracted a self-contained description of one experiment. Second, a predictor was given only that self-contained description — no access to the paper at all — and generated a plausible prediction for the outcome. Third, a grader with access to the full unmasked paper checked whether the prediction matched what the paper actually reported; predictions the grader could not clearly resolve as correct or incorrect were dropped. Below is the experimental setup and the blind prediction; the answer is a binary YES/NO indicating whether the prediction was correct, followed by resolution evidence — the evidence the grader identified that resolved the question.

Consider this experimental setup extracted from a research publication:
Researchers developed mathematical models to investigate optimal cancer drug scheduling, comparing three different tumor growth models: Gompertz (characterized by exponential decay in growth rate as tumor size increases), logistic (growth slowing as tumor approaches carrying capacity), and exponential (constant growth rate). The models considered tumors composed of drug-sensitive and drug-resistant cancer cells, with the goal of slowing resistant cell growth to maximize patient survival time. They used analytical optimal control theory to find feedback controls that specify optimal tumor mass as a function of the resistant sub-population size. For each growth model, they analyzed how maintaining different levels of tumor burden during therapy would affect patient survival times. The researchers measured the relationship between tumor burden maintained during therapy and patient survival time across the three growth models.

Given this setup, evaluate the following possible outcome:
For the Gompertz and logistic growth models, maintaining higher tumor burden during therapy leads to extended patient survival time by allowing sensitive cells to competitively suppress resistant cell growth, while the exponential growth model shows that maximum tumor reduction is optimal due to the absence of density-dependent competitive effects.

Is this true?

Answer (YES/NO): NO